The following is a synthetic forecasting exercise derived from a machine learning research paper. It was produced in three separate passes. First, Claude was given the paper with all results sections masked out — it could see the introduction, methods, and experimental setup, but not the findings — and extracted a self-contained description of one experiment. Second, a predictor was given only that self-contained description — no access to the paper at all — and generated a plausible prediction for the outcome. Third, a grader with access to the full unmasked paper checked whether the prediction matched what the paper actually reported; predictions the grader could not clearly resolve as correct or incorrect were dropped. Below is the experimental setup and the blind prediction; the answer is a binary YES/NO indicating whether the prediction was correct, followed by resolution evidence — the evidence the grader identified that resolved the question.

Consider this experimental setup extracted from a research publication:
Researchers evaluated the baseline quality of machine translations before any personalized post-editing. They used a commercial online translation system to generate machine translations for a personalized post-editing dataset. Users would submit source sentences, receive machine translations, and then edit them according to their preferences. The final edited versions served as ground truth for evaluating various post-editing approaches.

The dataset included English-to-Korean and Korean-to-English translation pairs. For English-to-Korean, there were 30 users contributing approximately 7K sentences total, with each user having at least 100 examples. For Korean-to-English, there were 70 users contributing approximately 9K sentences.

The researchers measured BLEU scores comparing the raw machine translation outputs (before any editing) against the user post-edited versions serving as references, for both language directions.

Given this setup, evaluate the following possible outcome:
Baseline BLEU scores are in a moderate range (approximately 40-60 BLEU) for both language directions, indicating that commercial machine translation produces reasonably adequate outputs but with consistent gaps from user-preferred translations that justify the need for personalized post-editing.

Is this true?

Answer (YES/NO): NO